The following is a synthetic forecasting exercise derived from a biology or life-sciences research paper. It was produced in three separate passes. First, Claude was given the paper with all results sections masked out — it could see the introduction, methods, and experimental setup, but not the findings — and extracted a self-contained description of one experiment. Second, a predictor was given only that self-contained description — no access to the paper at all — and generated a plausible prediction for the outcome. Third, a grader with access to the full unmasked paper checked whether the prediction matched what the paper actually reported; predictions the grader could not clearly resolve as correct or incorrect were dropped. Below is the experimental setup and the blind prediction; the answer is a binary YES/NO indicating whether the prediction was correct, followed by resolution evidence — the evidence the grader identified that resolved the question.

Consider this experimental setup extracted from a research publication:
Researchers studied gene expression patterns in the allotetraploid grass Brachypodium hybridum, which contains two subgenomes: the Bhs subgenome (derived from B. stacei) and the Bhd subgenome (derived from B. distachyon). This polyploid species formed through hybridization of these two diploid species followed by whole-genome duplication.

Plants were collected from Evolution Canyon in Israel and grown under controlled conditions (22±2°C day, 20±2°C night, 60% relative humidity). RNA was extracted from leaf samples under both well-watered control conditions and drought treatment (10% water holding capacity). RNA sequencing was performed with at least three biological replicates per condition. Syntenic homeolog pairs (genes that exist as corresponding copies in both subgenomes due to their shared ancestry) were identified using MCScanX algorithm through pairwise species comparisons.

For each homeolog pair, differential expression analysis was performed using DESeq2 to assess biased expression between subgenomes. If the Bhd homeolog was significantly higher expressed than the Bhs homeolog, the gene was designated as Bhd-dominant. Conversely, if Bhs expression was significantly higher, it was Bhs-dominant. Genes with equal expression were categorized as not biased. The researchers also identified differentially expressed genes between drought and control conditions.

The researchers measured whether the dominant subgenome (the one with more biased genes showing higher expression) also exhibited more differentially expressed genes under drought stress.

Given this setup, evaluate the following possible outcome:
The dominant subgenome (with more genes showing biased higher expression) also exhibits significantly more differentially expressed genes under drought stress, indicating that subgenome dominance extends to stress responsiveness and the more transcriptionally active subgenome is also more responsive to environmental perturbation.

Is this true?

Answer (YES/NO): YES